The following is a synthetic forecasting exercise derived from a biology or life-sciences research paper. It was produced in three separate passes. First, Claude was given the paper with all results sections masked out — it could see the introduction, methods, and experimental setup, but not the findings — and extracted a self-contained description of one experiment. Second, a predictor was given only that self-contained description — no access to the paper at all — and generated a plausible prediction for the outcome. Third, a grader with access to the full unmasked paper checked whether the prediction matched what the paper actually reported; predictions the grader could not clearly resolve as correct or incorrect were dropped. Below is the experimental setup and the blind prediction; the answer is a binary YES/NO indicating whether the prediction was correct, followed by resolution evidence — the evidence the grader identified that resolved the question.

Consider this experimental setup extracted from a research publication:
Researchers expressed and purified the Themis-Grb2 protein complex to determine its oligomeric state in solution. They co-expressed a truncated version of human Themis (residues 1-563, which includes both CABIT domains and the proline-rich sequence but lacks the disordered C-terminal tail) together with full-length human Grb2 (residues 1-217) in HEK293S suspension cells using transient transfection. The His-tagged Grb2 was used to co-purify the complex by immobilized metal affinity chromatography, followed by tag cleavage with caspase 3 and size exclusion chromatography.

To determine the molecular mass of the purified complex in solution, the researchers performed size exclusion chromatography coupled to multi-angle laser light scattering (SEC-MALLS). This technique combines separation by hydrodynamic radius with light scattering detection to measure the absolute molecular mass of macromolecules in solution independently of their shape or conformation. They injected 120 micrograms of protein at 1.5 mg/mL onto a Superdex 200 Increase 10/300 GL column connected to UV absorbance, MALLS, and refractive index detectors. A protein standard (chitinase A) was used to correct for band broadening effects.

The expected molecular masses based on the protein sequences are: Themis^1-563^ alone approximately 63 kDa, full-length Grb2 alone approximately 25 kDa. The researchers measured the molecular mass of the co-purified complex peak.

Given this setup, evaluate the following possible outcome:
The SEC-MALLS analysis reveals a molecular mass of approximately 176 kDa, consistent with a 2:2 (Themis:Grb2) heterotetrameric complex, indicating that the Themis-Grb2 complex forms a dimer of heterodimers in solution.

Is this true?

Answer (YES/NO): NO